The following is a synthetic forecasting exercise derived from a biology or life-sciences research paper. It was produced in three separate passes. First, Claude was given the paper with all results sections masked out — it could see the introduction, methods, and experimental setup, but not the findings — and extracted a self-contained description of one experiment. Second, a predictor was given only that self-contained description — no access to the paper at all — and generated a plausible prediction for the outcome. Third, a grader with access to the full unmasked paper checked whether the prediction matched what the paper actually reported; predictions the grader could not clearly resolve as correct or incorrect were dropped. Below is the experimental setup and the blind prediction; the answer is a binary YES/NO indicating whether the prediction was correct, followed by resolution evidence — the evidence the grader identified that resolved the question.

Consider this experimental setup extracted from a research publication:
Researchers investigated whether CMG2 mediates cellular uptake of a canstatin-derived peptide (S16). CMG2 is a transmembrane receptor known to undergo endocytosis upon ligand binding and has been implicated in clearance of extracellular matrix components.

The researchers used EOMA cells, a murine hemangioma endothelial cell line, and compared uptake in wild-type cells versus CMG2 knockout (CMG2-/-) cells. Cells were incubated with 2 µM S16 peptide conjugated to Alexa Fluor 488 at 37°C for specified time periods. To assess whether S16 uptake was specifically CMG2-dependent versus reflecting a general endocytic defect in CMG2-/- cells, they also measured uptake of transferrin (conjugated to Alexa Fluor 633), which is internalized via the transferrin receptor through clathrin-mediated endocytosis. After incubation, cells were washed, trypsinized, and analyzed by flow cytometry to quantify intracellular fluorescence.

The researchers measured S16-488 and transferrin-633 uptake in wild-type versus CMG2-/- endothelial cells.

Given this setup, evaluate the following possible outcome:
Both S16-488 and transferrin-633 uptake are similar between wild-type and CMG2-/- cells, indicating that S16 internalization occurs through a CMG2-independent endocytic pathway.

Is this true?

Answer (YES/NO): NO